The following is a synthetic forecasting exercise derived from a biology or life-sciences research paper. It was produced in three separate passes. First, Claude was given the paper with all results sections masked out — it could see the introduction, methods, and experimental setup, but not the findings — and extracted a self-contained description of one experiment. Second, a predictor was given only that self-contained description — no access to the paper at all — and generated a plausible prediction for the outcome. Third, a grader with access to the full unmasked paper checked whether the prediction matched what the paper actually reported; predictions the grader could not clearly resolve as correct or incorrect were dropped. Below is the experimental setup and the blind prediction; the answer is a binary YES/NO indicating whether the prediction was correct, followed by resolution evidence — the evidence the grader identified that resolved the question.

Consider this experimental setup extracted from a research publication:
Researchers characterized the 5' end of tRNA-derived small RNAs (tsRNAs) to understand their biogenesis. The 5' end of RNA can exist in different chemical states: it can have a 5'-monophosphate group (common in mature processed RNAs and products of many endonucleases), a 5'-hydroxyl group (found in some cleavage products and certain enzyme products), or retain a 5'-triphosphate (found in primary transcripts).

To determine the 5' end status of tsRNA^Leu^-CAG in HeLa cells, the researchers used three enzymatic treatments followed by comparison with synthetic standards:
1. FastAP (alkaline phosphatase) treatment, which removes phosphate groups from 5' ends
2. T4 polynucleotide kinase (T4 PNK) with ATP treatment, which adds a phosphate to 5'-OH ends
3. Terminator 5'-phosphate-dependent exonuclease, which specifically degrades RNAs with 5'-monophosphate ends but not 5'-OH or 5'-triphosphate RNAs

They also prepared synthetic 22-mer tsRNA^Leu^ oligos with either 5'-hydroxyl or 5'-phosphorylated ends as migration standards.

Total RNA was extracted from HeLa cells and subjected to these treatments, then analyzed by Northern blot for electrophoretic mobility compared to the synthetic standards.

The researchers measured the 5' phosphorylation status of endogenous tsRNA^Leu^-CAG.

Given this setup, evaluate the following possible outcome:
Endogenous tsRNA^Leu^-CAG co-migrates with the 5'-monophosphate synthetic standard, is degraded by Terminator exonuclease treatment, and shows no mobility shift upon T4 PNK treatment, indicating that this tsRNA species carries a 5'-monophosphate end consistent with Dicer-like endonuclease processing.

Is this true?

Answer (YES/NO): YES